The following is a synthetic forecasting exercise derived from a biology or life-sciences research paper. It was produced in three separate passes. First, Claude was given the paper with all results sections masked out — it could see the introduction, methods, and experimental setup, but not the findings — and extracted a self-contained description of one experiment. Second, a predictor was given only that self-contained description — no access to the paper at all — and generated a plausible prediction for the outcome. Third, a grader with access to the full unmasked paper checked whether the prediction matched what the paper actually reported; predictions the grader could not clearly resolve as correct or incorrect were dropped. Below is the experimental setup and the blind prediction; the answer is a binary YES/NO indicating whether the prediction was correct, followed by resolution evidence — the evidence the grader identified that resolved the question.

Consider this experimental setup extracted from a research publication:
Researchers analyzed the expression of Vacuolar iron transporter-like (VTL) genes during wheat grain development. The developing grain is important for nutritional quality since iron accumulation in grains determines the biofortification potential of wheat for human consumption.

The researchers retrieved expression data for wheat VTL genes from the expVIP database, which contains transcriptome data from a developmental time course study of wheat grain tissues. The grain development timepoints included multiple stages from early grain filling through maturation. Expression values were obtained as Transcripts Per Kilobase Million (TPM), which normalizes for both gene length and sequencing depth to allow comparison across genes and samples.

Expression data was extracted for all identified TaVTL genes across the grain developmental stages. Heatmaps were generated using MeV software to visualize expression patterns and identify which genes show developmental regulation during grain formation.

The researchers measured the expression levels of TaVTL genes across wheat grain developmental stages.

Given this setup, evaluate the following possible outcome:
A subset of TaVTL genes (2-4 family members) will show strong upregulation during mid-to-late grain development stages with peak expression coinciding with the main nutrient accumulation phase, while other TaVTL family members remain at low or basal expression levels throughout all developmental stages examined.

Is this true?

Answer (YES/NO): NO